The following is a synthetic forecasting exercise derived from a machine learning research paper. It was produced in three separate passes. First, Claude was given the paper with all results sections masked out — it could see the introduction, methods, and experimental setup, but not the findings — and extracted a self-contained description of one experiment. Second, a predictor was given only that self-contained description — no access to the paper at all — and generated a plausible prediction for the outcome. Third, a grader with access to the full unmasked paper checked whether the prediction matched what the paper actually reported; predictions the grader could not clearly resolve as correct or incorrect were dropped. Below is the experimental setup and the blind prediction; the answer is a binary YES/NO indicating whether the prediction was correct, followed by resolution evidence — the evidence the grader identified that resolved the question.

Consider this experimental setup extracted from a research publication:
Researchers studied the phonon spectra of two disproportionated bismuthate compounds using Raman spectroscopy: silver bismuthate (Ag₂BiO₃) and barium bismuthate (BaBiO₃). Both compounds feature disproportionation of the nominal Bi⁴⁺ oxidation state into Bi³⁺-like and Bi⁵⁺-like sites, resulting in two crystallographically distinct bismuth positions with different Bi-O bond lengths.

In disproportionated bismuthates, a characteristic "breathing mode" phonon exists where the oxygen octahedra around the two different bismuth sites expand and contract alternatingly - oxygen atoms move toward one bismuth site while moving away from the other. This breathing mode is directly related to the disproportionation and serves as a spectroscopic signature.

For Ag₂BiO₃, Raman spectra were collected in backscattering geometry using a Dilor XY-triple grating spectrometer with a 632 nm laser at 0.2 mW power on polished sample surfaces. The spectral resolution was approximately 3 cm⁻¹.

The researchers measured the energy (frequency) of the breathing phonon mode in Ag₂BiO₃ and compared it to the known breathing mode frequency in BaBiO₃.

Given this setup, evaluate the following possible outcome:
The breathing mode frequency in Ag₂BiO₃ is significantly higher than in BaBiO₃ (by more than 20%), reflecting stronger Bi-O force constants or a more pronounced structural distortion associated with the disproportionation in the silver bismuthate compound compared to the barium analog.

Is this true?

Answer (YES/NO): NO